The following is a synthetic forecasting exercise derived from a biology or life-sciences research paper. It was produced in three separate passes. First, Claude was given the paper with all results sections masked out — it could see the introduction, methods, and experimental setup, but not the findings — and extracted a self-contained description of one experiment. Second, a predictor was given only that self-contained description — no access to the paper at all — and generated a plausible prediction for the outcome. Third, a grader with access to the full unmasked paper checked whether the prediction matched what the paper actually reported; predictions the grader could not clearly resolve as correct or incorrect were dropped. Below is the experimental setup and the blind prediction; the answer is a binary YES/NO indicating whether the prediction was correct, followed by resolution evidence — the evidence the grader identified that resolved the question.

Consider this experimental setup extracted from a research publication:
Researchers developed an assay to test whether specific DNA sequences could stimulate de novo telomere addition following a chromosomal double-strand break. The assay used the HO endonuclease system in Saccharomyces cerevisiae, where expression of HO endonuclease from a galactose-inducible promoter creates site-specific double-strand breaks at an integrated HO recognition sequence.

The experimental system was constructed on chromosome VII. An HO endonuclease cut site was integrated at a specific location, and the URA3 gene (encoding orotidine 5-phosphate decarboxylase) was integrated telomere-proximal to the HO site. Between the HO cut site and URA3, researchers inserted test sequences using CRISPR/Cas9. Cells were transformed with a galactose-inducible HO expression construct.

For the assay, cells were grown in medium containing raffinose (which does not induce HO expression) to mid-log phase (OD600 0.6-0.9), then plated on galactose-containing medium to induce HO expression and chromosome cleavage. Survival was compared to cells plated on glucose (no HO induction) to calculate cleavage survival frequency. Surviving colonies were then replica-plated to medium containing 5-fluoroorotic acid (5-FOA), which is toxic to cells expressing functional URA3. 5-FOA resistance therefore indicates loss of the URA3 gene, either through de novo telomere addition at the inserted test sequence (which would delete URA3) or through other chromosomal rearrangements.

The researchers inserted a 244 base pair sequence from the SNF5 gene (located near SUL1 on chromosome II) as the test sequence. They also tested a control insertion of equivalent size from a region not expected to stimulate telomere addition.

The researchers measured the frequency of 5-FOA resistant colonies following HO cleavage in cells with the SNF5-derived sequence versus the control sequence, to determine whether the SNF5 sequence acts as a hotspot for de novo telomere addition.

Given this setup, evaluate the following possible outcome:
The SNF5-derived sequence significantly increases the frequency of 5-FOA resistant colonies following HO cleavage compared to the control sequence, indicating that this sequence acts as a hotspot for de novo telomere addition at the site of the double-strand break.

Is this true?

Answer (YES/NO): YES